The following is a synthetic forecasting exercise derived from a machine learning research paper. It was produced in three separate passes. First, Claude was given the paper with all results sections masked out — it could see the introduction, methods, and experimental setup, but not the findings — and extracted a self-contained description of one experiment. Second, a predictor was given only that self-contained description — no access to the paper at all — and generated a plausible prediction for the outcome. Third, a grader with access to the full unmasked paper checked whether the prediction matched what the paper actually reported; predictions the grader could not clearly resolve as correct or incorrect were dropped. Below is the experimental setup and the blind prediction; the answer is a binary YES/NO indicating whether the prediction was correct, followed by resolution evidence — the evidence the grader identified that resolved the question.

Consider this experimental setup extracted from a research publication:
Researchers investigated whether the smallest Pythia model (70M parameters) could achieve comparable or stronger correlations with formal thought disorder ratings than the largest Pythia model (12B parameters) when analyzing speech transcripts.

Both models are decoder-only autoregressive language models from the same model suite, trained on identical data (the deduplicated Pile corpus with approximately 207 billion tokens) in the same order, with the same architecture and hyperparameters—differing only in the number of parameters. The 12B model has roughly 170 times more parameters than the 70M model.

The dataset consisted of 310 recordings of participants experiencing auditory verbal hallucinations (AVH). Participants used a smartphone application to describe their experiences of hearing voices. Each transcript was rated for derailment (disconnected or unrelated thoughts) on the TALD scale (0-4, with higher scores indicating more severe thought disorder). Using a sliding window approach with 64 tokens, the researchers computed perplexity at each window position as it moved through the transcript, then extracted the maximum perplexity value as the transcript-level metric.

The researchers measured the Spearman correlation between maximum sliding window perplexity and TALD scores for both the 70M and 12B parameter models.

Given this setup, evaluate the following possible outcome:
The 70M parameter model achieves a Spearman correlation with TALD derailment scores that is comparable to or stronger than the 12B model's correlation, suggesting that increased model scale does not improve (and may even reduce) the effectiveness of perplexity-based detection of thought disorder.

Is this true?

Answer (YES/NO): NO